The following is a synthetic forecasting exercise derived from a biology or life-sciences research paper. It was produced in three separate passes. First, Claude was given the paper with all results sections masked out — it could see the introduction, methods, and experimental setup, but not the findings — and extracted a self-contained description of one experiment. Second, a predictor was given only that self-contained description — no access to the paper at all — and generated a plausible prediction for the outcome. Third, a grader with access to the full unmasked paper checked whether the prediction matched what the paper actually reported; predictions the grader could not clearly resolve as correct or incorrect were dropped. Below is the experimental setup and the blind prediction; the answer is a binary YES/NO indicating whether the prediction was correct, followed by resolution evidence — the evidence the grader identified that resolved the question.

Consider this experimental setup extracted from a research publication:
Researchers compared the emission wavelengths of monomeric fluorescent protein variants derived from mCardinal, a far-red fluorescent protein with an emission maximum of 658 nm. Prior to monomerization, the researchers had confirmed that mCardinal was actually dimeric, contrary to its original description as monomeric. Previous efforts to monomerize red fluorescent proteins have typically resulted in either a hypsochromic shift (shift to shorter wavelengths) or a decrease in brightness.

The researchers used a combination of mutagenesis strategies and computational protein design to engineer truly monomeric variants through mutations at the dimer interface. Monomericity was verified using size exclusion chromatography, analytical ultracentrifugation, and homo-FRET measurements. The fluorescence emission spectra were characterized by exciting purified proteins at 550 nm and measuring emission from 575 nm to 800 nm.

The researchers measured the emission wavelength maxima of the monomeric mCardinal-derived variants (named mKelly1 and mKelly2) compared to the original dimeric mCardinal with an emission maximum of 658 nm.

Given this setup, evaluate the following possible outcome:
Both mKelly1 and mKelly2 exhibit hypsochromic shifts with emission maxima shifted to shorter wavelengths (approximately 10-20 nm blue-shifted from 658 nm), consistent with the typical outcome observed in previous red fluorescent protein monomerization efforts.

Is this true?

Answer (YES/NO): YES